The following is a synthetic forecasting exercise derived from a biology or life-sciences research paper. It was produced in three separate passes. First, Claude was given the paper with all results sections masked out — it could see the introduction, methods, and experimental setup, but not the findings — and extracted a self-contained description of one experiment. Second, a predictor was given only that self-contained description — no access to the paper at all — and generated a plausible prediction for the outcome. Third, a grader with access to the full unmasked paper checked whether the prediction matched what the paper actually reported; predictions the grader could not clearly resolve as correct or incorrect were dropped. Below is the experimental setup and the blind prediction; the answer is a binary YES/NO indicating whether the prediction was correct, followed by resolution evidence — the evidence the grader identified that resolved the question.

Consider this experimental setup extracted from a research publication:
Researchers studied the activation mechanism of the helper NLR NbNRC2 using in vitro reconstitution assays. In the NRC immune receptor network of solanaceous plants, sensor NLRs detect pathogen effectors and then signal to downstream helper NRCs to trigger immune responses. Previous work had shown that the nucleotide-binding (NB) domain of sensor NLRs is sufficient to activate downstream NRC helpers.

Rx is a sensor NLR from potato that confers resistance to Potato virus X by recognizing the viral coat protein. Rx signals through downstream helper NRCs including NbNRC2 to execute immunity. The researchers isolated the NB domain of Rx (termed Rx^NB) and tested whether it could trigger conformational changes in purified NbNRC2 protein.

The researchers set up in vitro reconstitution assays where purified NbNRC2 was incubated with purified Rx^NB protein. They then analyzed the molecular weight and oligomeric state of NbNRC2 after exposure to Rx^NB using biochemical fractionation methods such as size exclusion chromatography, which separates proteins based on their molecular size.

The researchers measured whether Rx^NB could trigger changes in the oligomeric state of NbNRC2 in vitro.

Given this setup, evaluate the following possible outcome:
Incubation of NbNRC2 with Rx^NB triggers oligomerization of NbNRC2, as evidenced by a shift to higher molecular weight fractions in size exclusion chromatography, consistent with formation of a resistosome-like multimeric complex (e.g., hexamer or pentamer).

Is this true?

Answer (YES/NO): NO